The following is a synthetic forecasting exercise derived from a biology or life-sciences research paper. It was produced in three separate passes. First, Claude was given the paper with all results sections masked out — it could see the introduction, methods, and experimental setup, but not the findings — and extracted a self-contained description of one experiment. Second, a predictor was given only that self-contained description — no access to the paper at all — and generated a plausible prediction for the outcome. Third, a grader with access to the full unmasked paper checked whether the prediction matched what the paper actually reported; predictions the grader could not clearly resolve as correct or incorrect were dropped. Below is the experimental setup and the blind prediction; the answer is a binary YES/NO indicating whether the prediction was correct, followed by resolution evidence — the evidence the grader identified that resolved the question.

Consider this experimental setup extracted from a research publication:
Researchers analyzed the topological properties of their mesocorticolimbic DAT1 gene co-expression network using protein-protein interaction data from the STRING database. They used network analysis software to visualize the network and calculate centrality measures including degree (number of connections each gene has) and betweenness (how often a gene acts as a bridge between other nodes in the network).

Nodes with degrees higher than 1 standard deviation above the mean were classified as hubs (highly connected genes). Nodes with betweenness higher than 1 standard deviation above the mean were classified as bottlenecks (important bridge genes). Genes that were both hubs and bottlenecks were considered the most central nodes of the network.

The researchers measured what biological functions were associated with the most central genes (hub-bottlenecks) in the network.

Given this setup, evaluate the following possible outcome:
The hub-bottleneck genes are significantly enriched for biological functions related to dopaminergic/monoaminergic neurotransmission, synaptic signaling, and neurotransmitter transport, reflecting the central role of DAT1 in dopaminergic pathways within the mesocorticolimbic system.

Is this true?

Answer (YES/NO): NO